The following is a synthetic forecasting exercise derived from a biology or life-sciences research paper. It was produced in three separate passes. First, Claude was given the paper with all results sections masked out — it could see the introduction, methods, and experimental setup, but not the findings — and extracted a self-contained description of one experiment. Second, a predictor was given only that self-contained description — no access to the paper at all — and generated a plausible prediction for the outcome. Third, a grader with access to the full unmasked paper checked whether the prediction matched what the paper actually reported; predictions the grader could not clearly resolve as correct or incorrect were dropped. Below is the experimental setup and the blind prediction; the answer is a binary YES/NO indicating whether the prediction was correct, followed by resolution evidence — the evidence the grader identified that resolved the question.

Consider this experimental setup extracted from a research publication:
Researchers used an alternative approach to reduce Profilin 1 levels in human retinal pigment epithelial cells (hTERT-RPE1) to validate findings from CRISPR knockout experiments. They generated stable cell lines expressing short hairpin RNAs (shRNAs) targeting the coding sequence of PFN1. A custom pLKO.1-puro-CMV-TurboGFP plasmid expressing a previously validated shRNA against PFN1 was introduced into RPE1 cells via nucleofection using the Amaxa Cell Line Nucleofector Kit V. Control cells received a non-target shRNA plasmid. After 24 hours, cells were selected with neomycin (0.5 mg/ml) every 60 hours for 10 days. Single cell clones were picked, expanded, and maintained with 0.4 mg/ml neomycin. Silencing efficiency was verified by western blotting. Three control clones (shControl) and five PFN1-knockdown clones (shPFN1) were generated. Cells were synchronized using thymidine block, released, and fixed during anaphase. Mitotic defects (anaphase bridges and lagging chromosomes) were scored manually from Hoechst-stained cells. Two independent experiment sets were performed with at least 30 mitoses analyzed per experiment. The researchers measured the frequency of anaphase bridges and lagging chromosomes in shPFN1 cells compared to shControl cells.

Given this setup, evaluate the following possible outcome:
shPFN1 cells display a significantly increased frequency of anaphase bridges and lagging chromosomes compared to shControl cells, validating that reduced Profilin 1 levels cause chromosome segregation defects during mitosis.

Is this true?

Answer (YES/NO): YES